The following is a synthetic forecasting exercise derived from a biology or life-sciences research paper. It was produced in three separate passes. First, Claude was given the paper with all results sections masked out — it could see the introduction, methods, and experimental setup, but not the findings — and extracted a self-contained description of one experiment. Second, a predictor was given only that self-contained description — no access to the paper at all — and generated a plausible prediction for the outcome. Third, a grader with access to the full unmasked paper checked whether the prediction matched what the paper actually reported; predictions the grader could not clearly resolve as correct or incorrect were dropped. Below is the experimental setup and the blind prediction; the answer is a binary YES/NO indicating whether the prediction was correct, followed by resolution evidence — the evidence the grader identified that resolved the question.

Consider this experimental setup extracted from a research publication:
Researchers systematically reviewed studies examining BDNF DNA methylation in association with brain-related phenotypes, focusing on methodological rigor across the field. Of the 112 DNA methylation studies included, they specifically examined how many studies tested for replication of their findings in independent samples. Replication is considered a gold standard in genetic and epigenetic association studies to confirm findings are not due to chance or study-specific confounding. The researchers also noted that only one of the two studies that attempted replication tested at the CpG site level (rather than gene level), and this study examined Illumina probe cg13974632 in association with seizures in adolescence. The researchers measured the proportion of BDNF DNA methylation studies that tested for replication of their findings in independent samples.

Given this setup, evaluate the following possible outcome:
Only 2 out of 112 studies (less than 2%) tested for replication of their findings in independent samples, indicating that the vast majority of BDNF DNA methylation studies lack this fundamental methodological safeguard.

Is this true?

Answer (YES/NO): YES